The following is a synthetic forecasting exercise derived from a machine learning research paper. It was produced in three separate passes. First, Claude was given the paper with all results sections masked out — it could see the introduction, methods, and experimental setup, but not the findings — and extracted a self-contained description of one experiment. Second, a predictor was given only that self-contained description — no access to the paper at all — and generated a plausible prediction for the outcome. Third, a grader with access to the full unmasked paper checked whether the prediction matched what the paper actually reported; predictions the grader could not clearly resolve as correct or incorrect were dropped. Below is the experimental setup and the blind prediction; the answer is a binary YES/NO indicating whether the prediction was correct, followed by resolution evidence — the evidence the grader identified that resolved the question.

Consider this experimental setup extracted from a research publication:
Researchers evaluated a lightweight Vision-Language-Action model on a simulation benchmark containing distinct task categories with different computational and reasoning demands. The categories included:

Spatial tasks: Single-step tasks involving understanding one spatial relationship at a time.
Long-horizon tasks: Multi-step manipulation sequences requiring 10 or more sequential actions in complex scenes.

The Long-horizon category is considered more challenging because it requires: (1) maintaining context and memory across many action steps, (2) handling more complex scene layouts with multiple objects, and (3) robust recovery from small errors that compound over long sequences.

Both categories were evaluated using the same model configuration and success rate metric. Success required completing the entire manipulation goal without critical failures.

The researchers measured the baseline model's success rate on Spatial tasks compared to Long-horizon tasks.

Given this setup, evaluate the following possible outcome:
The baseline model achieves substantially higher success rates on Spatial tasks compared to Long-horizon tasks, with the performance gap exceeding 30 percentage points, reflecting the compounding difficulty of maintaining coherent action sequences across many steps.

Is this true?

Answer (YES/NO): NO